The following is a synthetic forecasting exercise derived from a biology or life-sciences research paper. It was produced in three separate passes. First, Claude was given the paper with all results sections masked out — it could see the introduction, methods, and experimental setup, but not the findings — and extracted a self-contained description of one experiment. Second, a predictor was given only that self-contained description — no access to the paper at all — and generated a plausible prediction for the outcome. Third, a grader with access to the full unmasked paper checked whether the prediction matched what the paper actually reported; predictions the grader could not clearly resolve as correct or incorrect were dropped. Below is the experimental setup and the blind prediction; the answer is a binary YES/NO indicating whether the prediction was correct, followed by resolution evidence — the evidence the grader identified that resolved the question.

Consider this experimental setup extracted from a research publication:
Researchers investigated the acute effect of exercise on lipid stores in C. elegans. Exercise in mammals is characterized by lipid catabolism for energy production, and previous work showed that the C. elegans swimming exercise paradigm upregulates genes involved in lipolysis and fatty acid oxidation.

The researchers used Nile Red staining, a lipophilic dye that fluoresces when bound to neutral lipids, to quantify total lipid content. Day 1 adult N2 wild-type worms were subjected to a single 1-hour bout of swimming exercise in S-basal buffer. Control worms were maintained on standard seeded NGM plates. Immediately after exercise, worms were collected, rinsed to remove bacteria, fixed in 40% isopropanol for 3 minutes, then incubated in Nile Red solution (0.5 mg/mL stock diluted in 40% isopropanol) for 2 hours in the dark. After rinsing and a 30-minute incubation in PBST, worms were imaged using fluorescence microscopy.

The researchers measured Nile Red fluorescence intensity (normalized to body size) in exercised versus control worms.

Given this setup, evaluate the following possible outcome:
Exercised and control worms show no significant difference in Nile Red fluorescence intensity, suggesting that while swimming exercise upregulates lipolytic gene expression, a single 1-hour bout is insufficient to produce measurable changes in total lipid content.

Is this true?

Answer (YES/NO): NO